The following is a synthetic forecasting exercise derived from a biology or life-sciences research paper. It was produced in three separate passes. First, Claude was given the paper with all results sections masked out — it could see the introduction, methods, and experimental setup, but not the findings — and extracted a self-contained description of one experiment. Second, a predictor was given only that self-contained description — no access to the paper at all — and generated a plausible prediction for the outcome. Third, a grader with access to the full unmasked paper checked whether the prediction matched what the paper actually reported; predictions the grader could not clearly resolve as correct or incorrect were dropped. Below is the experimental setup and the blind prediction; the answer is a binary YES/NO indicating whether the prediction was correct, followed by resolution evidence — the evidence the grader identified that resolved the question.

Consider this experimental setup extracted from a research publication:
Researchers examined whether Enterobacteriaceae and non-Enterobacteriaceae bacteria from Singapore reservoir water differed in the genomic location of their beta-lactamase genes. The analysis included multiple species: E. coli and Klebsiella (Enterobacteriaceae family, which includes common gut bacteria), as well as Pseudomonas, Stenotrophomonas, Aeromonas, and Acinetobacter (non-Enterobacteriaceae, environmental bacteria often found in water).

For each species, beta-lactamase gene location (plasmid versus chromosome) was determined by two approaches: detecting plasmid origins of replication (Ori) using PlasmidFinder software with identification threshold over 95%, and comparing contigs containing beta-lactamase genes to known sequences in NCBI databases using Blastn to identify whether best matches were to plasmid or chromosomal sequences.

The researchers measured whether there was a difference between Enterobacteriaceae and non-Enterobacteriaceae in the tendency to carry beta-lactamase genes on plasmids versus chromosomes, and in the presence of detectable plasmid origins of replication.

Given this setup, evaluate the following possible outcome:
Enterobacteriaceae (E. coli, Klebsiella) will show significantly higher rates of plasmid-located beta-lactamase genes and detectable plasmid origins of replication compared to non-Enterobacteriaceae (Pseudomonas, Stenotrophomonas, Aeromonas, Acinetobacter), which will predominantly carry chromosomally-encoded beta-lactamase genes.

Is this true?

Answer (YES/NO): YES